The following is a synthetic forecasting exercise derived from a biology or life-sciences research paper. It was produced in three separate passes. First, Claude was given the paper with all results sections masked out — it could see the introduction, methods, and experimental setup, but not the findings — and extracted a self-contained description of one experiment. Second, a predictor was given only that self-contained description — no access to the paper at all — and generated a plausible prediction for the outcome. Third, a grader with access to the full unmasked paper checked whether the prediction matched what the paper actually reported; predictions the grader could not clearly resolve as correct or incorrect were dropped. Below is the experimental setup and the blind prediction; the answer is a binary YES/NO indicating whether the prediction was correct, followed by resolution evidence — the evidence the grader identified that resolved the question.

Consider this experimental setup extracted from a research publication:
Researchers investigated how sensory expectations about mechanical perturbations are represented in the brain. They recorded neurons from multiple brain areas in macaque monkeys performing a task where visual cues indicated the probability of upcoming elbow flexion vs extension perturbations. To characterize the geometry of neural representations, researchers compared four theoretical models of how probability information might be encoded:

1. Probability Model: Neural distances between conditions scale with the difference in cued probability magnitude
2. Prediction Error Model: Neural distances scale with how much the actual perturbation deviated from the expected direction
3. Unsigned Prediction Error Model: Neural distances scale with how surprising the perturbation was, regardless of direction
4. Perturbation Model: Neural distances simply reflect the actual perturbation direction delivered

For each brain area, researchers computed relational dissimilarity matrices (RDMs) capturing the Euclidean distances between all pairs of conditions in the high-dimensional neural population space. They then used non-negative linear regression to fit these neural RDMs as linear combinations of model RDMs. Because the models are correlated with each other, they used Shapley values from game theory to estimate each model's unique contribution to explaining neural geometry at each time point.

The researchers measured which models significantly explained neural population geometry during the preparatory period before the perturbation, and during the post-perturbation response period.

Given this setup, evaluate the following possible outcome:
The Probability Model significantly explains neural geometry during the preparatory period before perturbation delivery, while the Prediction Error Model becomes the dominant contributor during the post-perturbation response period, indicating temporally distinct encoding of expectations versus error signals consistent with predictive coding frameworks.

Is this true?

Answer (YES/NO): NO